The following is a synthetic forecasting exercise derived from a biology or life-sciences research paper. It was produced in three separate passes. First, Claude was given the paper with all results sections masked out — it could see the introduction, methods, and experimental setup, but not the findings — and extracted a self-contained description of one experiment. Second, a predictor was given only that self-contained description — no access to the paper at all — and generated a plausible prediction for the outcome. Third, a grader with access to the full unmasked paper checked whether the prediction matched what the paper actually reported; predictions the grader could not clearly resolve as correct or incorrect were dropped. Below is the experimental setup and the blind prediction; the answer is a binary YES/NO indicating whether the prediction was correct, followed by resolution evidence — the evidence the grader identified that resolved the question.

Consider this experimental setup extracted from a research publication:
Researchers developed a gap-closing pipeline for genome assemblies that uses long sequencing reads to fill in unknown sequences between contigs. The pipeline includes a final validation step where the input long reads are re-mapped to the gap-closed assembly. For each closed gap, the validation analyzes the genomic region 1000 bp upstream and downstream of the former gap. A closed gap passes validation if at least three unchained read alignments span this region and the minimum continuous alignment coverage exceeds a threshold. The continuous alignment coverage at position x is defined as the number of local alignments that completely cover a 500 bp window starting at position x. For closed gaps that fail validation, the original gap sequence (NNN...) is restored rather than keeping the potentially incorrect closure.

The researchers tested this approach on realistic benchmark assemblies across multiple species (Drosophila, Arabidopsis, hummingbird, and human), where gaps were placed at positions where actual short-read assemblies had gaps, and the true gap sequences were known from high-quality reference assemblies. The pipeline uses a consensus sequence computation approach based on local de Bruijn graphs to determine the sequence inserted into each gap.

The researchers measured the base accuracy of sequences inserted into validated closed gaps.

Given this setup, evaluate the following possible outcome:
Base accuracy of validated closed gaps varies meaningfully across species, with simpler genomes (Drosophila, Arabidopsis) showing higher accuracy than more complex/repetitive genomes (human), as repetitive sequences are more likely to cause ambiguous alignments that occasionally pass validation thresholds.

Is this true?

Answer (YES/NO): NO